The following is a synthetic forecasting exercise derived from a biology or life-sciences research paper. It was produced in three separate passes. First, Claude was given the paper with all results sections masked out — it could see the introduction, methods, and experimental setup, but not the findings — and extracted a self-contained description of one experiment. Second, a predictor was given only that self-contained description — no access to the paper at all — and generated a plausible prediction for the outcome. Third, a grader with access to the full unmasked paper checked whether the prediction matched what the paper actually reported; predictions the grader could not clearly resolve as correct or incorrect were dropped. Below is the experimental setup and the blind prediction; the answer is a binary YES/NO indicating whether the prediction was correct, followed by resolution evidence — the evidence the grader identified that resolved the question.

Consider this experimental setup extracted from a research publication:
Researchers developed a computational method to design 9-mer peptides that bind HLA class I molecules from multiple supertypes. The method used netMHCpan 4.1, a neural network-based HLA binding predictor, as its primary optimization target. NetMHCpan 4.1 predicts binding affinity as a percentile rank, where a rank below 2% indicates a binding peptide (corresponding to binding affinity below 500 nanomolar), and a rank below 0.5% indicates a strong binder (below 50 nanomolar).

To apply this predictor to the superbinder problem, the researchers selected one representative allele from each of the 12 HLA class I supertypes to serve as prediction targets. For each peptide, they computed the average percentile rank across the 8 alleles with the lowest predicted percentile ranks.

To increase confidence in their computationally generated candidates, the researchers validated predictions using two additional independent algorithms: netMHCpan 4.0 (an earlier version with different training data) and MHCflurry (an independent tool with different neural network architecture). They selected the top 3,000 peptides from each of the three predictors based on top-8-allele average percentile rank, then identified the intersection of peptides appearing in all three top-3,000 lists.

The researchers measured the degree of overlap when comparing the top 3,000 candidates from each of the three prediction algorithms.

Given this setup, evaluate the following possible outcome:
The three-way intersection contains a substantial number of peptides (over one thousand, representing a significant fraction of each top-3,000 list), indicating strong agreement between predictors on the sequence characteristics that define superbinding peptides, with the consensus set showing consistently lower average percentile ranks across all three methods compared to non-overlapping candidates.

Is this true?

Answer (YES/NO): NO